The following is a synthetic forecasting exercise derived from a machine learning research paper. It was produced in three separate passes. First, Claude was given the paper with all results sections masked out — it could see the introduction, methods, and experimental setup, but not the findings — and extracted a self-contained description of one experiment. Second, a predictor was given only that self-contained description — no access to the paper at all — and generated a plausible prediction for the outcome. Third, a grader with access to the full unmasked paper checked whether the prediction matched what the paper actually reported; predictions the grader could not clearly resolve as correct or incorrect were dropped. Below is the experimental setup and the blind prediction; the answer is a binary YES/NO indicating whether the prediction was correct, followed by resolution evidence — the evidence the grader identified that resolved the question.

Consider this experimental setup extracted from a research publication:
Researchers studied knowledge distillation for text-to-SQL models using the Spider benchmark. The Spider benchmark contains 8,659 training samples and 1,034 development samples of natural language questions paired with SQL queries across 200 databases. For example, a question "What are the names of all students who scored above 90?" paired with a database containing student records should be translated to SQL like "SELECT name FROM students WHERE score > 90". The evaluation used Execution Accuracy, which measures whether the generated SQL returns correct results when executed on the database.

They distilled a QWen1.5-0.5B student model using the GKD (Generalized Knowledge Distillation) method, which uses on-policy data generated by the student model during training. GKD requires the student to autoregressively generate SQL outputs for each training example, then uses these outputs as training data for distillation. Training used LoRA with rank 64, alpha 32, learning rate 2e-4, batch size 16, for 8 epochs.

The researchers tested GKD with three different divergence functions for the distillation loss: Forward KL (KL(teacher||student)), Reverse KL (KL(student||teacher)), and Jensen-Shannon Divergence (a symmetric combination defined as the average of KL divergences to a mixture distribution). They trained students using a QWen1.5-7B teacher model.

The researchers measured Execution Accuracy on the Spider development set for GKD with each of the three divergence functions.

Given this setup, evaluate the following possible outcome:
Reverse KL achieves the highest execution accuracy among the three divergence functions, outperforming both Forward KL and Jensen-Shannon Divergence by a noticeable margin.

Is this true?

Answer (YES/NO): NO